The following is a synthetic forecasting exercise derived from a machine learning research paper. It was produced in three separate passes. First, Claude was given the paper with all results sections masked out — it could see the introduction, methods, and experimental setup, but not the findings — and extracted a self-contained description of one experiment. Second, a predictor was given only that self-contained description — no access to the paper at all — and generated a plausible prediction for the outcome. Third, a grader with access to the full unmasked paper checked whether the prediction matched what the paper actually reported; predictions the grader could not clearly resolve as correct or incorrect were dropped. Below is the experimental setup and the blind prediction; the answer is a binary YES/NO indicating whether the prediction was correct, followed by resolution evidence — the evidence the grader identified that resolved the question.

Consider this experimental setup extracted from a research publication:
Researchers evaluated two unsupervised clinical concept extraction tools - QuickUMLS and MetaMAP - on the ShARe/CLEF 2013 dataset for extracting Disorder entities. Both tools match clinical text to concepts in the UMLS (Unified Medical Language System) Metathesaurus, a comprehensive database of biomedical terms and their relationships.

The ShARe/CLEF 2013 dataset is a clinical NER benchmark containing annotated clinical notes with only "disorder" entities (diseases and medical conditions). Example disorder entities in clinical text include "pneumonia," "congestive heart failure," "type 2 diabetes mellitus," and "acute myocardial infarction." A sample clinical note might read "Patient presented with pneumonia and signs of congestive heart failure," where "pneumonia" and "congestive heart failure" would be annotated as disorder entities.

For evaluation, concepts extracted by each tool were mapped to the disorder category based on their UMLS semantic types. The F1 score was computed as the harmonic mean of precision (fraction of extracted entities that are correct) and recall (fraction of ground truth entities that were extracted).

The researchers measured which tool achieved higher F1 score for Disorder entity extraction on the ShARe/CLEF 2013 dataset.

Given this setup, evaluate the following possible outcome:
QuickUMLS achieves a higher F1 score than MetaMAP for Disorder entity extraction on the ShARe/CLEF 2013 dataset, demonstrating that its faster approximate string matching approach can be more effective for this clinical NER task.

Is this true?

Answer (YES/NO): YES